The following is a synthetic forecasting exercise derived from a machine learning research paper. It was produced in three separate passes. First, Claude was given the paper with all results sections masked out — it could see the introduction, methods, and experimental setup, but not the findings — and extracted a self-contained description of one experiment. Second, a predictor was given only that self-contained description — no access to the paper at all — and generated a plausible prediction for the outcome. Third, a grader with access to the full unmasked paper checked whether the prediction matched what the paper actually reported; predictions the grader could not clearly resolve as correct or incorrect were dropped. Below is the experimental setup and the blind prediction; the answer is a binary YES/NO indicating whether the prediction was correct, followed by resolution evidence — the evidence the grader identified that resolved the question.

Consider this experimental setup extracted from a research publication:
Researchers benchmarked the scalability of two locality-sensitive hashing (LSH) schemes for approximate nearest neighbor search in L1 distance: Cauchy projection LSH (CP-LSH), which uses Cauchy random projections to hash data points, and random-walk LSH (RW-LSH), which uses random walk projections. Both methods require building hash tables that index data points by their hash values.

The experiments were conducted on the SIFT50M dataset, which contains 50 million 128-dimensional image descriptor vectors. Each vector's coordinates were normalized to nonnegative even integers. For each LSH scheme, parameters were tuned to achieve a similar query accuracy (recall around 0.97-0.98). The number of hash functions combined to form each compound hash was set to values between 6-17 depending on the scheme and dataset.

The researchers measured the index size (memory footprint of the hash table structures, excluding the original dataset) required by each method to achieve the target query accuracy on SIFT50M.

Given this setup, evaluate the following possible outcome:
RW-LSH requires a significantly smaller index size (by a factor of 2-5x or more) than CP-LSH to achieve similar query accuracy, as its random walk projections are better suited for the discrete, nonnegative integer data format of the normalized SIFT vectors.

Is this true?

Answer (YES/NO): NO